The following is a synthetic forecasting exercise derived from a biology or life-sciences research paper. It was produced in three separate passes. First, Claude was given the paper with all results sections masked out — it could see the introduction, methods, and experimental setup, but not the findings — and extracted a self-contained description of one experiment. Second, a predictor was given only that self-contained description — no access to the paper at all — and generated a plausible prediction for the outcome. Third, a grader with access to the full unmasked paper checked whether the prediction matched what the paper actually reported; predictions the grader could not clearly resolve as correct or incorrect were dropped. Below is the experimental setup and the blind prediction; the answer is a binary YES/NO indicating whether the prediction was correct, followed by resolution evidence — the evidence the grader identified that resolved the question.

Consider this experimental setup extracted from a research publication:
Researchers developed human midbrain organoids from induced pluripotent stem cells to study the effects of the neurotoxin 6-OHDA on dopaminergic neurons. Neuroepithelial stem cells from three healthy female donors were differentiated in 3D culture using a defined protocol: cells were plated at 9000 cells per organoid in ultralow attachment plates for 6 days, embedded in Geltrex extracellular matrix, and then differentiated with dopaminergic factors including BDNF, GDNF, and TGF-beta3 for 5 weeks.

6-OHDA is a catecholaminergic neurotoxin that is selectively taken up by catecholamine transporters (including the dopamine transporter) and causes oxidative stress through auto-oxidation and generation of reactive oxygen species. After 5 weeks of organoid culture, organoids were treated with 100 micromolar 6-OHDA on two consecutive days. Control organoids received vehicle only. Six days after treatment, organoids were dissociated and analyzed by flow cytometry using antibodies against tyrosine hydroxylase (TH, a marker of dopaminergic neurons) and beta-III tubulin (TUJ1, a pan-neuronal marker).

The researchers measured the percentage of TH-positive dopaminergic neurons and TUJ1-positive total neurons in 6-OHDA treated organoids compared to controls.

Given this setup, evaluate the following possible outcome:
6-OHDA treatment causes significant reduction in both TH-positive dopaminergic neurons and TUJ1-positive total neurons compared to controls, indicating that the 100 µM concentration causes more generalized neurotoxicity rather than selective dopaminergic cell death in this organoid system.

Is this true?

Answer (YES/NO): NO